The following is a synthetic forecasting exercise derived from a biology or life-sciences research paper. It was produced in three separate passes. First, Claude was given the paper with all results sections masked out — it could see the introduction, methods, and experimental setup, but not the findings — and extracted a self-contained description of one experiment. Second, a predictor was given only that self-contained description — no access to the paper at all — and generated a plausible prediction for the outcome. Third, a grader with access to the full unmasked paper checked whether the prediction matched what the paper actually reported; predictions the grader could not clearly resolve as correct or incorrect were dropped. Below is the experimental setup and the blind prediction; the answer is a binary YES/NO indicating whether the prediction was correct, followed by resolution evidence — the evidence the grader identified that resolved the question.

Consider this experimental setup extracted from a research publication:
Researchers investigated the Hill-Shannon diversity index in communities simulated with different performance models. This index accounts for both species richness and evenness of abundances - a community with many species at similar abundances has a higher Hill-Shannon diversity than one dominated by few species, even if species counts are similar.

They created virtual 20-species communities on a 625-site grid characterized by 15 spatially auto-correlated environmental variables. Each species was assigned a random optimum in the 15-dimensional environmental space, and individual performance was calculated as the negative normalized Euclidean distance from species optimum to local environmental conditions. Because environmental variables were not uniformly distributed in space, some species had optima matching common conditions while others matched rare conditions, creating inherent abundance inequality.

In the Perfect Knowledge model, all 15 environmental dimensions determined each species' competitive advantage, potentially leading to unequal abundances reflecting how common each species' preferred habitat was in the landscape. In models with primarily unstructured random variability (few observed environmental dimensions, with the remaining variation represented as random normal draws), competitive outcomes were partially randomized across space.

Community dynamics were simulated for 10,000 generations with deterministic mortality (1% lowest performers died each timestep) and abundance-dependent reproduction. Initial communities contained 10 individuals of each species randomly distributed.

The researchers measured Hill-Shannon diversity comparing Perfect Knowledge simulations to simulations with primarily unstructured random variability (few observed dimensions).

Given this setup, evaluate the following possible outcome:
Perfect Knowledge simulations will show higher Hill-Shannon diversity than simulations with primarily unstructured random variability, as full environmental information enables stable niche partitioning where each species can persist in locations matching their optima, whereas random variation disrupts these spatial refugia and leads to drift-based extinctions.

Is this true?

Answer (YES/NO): YES